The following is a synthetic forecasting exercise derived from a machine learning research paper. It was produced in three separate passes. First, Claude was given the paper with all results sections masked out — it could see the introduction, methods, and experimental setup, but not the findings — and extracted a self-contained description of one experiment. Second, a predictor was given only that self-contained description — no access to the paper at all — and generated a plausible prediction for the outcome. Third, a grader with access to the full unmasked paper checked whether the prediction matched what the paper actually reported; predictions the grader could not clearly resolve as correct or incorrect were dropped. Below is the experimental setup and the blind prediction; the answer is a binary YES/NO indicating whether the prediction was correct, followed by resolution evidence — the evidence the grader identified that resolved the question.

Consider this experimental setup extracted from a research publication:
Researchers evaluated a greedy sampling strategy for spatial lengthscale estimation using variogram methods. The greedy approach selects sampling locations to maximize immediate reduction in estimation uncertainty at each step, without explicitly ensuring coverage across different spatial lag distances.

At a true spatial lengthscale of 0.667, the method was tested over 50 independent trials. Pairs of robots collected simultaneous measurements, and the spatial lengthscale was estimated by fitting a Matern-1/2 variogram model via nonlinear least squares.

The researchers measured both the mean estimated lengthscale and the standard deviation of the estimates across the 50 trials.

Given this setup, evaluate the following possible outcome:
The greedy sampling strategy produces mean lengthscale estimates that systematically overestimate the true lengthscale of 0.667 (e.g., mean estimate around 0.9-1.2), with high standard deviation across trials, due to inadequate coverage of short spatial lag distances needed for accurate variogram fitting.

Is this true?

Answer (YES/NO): NO